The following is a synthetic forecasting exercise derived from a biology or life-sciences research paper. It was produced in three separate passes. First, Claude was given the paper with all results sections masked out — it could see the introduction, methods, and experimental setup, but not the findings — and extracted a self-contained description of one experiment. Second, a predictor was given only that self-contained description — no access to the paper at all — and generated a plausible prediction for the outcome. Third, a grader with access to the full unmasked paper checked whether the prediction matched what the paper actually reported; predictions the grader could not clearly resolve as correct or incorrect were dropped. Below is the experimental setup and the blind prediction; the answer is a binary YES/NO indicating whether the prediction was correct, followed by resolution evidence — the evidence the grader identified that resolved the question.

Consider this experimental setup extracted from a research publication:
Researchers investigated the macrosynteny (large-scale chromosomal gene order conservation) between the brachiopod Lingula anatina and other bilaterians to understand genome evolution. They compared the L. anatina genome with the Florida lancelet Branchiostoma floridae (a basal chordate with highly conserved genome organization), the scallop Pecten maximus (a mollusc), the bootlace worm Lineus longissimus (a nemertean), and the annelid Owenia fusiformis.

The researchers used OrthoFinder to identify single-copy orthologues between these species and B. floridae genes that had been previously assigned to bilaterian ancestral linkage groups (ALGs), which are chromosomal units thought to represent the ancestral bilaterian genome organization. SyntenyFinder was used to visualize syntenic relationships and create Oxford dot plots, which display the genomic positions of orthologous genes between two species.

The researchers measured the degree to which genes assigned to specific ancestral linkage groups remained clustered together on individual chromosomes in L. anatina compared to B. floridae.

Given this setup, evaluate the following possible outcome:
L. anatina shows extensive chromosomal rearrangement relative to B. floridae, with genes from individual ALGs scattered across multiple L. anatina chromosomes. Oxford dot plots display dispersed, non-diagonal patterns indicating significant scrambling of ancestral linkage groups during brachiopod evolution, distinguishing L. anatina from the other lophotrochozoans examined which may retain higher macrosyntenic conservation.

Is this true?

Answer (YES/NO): NO